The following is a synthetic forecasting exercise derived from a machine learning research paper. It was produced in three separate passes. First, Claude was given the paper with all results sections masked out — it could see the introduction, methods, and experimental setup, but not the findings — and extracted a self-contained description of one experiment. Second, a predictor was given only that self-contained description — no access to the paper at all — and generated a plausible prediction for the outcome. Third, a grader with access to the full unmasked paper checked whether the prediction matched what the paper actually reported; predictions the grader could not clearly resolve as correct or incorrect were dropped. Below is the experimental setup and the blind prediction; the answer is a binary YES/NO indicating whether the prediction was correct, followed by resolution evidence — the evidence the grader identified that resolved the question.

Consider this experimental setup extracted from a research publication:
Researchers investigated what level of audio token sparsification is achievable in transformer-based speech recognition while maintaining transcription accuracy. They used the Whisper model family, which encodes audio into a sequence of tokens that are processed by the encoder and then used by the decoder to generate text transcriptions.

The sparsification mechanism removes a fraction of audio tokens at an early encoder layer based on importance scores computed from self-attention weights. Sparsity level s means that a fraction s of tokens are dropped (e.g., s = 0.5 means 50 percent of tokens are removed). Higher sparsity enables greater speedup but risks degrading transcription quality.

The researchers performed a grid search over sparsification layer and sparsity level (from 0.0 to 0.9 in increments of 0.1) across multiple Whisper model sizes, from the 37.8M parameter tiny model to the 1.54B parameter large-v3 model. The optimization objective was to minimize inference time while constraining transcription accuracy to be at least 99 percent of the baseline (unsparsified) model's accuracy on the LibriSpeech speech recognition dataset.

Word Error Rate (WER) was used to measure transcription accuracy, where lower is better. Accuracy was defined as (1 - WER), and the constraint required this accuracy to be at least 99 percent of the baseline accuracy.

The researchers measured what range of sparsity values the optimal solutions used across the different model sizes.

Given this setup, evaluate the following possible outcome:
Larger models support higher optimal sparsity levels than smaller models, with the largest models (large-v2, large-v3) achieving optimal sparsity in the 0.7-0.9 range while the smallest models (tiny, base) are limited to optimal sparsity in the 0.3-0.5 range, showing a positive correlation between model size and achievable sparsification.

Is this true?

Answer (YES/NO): NO